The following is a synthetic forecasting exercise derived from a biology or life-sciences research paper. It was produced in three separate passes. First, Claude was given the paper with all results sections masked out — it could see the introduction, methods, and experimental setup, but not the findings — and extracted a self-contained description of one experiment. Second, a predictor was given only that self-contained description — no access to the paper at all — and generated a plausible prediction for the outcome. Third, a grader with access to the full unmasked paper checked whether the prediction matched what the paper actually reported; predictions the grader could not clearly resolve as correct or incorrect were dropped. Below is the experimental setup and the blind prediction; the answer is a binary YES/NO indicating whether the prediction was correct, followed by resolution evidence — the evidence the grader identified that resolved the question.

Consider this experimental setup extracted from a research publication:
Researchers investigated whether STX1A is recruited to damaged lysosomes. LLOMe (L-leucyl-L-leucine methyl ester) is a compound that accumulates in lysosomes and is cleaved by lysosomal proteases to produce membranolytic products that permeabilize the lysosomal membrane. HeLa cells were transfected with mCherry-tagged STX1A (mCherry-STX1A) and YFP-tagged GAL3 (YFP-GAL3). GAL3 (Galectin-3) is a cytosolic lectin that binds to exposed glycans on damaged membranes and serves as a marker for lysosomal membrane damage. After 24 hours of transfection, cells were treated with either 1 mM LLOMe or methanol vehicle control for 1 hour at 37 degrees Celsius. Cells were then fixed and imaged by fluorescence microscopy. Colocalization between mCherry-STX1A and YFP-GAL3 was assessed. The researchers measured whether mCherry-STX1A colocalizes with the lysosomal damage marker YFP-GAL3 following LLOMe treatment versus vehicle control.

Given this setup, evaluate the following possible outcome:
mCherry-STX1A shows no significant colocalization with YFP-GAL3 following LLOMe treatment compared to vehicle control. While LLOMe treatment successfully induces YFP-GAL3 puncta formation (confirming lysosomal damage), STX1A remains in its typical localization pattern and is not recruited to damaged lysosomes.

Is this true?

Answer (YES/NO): NO